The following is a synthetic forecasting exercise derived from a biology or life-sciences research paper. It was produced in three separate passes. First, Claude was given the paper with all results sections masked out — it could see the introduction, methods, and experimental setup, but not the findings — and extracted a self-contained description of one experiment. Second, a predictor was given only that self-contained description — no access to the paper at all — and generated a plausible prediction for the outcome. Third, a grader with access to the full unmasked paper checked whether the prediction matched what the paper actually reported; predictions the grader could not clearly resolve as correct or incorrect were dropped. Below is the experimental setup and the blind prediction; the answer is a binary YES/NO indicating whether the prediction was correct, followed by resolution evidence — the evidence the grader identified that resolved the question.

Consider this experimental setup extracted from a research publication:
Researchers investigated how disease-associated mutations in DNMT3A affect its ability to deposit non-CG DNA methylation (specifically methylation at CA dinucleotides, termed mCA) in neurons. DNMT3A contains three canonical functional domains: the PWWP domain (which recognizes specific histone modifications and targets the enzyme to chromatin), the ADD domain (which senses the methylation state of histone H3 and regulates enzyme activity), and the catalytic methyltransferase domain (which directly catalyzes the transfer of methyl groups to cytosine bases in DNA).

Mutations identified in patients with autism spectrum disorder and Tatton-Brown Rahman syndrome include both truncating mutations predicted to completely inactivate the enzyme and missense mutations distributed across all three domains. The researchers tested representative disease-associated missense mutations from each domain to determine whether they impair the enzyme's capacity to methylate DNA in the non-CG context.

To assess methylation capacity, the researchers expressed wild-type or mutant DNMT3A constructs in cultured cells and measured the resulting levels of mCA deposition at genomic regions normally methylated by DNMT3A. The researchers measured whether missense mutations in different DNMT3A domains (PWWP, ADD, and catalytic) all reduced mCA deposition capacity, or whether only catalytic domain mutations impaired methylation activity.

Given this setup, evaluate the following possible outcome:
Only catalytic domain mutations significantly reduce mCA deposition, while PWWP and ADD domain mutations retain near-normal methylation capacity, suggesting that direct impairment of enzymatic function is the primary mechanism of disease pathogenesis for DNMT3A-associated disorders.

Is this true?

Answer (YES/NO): NO